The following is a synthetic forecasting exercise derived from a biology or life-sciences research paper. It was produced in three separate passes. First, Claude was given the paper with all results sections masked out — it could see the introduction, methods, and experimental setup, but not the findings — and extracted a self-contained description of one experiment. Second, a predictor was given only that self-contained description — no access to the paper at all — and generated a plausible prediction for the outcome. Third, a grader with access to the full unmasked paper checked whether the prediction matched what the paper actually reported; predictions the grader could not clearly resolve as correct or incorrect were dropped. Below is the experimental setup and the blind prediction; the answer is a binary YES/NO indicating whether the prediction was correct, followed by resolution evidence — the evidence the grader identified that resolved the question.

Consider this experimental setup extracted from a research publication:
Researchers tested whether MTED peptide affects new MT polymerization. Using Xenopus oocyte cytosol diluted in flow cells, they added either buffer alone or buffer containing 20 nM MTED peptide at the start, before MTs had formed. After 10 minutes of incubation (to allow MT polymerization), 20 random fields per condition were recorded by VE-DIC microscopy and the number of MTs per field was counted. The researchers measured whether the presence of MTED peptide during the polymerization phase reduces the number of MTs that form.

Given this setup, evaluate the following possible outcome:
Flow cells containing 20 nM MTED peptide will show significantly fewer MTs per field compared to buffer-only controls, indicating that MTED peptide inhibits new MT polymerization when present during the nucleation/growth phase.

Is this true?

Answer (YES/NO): NO